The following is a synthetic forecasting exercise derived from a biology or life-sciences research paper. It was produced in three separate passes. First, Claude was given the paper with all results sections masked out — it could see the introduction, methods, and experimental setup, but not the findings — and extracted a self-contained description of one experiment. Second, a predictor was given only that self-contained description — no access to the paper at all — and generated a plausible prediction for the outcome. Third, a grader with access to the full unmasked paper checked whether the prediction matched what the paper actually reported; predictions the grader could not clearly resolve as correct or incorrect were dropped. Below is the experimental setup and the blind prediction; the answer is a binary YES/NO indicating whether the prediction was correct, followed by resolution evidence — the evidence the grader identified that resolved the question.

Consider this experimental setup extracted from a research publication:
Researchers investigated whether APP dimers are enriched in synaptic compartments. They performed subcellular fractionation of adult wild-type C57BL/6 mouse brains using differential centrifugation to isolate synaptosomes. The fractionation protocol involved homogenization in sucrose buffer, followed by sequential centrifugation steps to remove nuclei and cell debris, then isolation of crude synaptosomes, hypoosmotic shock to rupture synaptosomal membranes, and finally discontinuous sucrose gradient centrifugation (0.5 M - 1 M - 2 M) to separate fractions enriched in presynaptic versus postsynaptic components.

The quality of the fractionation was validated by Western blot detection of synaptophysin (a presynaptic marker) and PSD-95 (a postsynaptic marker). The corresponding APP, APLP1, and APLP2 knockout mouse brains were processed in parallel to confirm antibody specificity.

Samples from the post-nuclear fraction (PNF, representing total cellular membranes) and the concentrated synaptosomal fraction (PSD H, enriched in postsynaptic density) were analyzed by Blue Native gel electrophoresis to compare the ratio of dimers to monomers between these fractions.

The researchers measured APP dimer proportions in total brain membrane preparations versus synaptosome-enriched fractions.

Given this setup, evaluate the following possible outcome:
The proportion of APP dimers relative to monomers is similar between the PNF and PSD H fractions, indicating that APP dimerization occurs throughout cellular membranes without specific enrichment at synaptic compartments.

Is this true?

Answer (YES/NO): NO